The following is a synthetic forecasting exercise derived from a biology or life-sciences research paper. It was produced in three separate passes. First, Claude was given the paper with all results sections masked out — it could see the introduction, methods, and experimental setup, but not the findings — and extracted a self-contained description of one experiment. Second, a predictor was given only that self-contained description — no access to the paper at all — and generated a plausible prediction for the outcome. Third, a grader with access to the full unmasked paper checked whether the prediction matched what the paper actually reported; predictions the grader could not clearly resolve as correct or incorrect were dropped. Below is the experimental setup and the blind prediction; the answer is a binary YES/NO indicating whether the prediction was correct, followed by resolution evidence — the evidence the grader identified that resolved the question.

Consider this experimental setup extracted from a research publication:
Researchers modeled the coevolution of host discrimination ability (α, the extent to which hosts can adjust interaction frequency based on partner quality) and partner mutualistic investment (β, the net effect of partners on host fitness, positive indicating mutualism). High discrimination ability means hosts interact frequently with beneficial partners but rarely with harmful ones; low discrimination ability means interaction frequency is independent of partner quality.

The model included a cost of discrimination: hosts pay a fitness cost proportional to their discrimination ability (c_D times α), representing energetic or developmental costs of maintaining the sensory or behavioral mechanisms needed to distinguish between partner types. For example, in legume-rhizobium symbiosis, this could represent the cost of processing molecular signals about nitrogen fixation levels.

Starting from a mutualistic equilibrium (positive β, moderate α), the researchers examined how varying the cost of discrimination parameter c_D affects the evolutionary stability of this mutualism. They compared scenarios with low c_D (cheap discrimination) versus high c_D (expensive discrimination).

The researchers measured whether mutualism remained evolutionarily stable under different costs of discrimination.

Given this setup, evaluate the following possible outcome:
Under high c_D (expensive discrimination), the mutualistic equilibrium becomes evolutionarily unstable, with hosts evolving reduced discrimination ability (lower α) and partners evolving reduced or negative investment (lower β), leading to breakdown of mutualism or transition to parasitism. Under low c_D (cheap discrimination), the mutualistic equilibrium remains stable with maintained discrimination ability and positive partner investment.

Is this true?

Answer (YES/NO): YES